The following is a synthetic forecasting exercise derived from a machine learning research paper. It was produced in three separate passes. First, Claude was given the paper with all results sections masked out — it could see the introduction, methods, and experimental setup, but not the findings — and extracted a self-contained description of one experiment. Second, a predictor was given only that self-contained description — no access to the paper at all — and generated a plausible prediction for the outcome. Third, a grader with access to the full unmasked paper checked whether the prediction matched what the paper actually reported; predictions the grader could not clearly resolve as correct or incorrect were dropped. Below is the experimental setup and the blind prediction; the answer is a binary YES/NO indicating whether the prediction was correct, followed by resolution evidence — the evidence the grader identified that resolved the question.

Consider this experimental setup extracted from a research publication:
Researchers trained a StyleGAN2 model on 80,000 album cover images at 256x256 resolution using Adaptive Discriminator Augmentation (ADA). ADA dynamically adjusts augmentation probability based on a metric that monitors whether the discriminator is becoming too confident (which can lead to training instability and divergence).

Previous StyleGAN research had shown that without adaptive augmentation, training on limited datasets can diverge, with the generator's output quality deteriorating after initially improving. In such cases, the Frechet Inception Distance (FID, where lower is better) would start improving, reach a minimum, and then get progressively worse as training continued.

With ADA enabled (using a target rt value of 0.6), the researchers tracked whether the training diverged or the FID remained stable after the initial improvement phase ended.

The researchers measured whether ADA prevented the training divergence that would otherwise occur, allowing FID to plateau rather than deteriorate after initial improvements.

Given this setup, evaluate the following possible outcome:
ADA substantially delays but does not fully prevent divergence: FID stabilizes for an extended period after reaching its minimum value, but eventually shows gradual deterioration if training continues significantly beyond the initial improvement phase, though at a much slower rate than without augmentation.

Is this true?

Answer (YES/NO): NO